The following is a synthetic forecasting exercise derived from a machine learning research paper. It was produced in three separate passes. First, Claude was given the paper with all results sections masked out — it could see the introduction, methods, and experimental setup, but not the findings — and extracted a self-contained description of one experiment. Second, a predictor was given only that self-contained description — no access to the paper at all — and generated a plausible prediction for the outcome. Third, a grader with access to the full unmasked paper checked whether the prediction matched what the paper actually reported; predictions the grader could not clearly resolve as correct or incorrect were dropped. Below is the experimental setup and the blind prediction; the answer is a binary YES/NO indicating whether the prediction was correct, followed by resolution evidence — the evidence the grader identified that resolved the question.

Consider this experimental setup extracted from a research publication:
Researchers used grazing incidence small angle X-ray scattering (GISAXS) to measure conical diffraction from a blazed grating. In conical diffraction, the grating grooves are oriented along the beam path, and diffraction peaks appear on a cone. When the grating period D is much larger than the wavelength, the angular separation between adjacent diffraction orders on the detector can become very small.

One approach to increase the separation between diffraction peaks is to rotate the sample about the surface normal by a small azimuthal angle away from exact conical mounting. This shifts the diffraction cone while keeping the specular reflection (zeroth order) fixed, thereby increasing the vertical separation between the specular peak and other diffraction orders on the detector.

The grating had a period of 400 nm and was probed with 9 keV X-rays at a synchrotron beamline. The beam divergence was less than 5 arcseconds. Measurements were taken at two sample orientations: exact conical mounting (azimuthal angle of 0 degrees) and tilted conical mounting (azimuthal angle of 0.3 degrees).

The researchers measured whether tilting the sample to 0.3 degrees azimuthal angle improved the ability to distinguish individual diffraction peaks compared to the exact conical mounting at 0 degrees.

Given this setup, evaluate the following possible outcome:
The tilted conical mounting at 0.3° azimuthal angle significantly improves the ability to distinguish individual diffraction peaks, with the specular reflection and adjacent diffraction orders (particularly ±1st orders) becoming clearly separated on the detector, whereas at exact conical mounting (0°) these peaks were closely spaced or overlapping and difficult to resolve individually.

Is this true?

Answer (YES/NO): YES